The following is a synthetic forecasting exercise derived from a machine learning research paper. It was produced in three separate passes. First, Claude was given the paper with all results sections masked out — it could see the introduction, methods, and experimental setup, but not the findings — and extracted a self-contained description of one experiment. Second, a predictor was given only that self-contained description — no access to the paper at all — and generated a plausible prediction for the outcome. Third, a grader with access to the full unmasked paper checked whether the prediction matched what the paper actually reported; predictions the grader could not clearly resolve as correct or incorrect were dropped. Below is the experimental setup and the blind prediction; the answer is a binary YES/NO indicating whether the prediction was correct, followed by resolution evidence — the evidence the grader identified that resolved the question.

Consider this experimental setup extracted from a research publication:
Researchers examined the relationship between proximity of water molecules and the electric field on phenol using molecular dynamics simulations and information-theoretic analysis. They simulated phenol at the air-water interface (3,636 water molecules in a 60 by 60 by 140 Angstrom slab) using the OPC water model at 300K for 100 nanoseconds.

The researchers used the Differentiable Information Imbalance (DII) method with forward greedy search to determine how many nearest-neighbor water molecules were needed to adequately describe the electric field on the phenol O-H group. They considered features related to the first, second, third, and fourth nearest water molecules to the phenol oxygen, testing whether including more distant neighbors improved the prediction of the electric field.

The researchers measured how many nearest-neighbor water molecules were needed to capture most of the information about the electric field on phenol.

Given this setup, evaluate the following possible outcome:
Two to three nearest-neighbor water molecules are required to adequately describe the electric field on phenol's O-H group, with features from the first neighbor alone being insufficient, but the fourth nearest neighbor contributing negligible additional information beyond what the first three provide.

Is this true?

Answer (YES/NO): NO